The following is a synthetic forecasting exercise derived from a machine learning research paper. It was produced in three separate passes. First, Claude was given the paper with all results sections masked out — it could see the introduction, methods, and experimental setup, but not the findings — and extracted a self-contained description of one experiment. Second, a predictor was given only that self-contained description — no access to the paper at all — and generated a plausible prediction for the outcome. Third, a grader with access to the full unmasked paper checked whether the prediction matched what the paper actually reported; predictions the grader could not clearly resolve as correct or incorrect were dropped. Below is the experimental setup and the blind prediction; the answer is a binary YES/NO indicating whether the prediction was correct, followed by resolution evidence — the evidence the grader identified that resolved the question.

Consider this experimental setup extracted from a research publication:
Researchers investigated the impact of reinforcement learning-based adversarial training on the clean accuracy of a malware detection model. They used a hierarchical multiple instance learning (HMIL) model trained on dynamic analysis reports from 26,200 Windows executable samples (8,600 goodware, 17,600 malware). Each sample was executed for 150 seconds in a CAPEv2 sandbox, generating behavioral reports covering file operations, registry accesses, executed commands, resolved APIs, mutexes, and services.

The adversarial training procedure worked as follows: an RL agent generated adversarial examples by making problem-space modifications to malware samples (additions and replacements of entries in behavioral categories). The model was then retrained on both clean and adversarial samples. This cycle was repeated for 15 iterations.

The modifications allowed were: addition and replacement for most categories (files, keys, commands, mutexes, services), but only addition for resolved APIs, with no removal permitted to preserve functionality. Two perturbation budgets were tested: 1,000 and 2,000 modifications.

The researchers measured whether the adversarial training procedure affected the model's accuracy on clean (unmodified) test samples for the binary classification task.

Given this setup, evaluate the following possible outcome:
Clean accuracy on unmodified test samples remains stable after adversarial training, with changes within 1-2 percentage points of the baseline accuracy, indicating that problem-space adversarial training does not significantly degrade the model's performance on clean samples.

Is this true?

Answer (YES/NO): YES